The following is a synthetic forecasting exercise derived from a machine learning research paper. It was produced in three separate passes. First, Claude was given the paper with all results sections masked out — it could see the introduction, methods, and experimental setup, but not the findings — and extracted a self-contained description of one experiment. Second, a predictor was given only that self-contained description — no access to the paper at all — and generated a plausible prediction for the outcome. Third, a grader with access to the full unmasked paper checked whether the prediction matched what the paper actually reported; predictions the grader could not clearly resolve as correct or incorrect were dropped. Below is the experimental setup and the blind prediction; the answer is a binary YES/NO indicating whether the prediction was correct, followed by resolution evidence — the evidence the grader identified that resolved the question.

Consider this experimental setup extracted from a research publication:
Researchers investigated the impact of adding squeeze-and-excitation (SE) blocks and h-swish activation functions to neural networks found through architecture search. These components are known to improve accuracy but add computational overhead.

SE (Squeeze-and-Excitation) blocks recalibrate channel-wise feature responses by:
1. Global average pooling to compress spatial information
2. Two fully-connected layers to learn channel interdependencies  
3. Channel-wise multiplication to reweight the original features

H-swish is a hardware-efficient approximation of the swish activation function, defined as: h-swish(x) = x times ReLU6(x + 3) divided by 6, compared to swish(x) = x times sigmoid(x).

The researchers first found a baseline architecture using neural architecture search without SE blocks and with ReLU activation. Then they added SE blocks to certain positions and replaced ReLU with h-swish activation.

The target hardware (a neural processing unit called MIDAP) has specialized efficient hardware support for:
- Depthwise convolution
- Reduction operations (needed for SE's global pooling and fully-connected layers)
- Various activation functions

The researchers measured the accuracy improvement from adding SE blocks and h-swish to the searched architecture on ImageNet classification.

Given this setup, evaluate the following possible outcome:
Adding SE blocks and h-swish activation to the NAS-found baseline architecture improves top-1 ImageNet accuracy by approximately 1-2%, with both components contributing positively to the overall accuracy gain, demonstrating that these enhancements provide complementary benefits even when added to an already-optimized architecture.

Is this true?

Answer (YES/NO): YES